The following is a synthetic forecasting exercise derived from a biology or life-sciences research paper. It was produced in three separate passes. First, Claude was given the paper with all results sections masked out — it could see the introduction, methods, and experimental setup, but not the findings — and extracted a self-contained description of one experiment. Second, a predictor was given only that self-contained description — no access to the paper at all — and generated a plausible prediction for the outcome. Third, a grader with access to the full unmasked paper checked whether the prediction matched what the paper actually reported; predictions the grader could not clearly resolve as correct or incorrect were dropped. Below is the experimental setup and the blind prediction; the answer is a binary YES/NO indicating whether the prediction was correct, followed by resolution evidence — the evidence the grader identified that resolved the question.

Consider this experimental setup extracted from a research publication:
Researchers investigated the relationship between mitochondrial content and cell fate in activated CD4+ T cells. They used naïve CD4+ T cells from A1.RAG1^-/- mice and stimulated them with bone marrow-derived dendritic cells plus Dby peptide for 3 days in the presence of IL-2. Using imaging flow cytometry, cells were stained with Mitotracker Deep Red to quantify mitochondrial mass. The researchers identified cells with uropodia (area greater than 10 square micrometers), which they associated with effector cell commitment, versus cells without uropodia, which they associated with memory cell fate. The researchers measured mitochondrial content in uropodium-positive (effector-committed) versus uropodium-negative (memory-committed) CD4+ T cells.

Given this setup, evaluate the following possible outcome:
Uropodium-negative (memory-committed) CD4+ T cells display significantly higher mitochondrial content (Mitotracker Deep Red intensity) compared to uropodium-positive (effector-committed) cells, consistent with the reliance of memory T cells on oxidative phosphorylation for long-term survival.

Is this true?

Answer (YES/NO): NO